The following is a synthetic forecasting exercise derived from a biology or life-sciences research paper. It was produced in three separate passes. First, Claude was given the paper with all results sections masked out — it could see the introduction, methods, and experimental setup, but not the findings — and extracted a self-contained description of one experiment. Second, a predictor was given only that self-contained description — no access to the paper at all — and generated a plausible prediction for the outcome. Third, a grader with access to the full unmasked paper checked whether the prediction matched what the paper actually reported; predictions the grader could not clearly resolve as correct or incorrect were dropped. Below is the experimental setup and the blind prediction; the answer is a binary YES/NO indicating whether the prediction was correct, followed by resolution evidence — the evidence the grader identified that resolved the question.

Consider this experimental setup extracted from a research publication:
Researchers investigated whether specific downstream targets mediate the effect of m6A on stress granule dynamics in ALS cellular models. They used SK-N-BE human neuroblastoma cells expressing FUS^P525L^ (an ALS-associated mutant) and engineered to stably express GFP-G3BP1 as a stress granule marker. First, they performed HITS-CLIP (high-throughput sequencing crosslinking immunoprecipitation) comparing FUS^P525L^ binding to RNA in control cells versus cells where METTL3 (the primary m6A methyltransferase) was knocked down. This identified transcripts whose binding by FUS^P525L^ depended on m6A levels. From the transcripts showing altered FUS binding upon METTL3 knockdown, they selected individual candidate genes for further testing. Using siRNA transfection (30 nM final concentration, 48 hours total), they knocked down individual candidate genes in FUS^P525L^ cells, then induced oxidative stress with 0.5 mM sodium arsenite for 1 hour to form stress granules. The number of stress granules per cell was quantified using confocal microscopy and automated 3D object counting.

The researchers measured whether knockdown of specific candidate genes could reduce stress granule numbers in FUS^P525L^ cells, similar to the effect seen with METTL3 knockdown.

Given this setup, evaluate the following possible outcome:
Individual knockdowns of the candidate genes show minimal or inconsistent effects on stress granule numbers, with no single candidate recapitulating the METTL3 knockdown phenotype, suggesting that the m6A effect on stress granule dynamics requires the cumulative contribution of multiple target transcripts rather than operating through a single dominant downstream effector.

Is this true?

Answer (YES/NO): NO